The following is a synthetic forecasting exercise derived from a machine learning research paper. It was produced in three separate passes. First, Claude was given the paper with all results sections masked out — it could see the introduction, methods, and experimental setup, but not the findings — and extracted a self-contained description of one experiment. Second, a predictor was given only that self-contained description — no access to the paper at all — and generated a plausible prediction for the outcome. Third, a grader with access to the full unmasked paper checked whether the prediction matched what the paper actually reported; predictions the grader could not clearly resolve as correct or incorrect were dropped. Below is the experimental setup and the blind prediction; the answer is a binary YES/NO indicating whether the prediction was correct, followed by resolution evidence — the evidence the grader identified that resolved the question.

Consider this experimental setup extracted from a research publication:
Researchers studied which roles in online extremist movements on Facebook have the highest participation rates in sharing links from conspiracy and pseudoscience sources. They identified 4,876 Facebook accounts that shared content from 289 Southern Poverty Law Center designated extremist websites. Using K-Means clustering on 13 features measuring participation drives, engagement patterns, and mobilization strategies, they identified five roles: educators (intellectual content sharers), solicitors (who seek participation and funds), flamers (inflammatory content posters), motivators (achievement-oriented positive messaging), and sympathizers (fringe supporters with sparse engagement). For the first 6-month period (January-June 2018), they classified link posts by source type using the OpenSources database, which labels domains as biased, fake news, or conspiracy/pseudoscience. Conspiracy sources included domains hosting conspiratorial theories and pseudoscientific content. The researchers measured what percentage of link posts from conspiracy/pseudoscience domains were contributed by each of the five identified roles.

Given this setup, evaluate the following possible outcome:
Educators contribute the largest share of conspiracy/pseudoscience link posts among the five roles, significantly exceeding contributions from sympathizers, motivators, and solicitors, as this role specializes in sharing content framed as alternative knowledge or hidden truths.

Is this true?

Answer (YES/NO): NO